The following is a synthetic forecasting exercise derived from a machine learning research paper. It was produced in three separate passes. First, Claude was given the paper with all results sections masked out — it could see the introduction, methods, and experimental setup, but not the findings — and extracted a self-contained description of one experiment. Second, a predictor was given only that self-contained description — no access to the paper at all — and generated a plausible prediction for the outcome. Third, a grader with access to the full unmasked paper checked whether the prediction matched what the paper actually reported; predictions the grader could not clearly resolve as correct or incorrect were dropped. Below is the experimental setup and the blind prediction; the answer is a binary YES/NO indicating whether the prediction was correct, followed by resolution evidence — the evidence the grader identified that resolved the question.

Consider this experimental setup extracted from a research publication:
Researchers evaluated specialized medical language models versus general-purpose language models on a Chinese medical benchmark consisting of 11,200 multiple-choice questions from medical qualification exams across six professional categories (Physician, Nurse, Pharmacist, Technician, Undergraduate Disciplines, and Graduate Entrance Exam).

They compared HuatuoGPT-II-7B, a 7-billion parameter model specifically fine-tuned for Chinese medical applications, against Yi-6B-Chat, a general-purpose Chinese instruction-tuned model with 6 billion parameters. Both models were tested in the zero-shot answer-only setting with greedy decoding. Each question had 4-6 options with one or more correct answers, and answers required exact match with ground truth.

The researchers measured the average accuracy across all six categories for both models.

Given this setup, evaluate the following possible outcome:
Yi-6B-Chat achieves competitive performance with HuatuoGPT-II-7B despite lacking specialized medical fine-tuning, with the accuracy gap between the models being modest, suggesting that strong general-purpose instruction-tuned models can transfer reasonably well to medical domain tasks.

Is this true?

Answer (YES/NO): NO